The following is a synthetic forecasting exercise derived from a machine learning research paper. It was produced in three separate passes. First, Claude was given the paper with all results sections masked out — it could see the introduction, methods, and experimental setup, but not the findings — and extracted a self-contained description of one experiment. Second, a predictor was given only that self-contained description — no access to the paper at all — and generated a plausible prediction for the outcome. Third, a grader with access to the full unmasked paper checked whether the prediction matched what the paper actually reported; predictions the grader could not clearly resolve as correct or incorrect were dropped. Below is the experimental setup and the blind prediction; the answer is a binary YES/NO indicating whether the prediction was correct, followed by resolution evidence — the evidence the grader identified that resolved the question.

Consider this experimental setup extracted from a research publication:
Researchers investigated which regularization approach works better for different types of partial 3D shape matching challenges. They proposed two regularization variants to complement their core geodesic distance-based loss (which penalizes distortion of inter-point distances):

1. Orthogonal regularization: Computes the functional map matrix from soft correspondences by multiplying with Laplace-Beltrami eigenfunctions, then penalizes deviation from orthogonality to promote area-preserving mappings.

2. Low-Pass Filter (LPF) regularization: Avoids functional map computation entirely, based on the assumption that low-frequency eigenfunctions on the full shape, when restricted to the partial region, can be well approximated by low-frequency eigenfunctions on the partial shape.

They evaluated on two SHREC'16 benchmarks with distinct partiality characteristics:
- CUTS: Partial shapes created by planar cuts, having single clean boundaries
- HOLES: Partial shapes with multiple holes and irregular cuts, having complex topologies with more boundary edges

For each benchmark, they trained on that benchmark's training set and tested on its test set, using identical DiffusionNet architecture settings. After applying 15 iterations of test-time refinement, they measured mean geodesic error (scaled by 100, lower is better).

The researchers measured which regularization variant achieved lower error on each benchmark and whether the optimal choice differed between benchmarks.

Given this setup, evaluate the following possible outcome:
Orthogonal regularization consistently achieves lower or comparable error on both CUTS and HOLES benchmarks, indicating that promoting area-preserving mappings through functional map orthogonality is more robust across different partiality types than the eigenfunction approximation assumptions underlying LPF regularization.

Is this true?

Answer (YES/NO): NO